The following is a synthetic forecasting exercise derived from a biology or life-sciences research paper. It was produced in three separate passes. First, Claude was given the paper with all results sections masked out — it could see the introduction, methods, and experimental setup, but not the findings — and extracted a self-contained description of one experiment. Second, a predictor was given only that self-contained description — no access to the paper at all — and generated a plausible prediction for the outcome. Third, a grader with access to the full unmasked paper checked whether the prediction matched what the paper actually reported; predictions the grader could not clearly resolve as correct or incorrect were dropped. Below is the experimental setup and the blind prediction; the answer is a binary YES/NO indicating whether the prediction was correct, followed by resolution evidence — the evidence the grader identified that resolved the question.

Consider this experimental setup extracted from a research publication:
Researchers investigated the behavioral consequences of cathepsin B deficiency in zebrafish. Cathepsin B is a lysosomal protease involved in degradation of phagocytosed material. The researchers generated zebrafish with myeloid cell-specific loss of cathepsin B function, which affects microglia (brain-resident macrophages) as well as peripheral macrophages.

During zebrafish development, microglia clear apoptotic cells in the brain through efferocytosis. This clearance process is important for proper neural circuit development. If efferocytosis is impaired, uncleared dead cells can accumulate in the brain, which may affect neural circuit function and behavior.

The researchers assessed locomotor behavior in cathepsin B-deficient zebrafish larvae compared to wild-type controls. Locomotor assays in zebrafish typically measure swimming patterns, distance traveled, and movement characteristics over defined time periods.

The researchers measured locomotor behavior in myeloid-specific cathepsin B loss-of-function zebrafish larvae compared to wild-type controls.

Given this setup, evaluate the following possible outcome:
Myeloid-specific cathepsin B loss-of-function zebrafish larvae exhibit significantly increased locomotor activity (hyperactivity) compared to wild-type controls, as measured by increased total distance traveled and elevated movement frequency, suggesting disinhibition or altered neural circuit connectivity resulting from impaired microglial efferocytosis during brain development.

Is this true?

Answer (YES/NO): YES